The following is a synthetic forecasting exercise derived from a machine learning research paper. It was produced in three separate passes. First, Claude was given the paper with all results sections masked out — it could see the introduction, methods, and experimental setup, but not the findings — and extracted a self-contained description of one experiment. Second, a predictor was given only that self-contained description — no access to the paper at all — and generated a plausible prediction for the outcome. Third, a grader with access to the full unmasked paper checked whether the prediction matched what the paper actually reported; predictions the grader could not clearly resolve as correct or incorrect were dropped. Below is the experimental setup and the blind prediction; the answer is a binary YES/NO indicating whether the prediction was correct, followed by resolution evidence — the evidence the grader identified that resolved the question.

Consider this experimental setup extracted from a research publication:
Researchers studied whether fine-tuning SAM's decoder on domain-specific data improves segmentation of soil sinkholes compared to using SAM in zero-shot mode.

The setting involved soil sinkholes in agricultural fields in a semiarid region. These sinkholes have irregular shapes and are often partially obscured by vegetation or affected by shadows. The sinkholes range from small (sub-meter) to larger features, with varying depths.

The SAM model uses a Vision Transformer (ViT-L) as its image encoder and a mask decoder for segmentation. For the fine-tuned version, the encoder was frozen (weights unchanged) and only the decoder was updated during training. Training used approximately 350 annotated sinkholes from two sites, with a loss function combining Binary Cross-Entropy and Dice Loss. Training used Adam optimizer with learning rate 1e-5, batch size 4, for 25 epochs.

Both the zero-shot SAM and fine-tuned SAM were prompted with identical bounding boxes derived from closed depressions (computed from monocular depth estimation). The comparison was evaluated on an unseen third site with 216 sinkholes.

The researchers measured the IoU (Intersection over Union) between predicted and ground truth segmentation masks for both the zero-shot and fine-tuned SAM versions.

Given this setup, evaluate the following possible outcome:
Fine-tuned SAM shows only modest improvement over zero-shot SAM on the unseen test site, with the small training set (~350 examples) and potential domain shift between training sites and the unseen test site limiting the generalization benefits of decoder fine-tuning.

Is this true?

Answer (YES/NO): YES